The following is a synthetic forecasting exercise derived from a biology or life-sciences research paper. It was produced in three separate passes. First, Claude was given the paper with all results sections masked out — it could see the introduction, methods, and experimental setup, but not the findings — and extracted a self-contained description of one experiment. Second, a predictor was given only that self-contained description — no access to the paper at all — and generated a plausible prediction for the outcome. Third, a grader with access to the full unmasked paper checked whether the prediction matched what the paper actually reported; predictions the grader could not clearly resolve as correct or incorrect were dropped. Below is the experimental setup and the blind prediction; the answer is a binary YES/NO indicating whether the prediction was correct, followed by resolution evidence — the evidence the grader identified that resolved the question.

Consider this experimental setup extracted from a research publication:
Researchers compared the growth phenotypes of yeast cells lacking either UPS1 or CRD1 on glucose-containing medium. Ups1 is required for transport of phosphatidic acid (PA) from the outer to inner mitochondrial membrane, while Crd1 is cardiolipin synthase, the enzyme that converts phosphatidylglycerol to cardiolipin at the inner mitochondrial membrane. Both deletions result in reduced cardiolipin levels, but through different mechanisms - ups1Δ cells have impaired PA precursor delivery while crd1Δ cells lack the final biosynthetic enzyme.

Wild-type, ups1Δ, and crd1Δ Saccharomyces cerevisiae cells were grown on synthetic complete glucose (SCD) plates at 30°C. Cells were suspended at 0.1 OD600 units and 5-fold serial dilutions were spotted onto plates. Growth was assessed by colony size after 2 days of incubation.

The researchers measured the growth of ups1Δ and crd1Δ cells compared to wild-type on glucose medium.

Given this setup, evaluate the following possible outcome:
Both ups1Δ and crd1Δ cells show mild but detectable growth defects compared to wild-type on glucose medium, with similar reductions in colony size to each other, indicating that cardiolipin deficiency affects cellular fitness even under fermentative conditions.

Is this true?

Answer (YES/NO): NO